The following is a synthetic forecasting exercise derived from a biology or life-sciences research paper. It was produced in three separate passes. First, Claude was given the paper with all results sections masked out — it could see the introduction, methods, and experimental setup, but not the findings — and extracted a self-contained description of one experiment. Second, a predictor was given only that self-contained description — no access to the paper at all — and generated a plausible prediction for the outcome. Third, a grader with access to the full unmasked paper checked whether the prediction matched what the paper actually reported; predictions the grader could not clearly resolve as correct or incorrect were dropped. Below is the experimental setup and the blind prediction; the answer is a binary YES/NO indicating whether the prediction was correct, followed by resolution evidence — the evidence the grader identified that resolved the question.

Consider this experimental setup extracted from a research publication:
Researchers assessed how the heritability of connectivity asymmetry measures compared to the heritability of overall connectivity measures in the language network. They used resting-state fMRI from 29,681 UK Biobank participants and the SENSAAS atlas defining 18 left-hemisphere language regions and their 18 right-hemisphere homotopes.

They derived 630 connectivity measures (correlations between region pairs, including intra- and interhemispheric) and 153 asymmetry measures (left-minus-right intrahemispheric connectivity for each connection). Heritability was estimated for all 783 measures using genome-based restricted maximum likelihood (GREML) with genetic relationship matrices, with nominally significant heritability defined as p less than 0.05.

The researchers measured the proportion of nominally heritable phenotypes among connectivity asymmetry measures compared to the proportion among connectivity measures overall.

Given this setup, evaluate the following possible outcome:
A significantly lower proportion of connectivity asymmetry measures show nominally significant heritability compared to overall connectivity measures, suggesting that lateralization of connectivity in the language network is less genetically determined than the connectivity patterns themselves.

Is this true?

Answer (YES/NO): YES